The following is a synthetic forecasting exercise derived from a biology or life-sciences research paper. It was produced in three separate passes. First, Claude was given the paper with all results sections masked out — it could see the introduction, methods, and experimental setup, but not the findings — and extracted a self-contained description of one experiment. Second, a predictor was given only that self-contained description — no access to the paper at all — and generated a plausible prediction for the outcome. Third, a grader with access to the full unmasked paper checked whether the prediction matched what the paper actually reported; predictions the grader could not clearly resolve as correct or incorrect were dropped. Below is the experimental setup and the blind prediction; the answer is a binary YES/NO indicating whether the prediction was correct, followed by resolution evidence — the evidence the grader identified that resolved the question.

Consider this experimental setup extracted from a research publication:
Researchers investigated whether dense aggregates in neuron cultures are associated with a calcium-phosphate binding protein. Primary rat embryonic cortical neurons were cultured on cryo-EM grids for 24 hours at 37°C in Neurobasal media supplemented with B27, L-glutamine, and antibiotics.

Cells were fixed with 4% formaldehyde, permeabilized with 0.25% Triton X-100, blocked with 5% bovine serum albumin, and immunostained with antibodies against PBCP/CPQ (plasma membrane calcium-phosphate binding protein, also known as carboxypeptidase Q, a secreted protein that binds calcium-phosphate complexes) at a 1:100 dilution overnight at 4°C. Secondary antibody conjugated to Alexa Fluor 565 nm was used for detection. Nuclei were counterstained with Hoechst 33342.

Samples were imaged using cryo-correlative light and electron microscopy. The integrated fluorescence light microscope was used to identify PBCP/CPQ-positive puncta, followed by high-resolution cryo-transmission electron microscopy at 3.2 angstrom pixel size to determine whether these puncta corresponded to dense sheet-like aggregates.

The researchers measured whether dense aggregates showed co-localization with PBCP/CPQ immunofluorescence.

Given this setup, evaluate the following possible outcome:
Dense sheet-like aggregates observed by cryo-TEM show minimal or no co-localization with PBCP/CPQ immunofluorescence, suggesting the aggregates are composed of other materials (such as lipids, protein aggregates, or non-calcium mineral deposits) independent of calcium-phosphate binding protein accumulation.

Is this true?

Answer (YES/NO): NO